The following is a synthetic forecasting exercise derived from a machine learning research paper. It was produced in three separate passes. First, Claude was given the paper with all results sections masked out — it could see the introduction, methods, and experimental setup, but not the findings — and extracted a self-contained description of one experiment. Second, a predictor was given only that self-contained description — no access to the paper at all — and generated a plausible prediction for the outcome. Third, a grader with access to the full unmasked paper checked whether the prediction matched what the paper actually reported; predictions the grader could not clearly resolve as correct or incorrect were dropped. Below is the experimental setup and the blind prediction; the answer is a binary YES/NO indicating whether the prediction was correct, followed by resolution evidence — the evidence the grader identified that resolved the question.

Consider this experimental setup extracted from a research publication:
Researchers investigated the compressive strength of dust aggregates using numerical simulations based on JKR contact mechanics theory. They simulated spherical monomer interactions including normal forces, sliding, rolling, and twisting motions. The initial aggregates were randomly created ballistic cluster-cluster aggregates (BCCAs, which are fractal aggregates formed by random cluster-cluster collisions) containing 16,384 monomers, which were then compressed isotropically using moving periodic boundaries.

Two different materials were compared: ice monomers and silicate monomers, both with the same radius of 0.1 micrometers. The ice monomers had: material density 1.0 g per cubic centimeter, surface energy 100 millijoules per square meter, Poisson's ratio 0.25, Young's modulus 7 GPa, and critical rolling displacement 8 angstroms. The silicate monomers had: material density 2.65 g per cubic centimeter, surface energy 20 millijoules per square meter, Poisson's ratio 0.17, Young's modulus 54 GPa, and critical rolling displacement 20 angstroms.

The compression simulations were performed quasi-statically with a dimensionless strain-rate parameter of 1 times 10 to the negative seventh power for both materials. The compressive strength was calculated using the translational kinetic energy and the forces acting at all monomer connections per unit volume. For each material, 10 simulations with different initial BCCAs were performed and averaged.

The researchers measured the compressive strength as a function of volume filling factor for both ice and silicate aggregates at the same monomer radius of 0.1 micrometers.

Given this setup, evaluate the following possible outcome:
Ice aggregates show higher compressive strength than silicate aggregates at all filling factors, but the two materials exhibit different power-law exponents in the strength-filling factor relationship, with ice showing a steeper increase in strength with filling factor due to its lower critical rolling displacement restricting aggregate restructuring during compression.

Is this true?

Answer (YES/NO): NO